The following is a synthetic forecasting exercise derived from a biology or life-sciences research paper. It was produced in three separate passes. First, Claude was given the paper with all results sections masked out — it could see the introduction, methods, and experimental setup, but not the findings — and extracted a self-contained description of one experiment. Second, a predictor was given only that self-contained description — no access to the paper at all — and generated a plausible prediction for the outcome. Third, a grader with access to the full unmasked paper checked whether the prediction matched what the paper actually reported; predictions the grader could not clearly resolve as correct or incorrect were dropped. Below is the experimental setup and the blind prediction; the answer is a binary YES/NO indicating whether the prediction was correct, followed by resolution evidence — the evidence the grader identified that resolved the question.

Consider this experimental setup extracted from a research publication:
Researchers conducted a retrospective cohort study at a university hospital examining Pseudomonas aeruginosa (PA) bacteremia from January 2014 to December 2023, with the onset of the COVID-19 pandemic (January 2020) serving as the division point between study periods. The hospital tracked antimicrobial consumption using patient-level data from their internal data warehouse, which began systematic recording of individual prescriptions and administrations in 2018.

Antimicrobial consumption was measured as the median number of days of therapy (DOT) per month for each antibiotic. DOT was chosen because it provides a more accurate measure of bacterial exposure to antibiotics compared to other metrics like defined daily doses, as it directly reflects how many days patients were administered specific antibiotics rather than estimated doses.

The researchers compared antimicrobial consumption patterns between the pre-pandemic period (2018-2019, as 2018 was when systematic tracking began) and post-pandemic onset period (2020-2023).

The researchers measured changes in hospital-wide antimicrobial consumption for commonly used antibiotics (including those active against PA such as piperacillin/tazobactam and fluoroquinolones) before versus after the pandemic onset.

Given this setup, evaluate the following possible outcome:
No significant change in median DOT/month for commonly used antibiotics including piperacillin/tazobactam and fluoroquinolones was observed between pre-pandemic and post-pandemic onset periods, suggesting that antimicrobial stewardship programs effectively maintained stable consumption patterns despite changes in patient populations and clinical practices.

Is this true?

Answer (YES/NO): NO